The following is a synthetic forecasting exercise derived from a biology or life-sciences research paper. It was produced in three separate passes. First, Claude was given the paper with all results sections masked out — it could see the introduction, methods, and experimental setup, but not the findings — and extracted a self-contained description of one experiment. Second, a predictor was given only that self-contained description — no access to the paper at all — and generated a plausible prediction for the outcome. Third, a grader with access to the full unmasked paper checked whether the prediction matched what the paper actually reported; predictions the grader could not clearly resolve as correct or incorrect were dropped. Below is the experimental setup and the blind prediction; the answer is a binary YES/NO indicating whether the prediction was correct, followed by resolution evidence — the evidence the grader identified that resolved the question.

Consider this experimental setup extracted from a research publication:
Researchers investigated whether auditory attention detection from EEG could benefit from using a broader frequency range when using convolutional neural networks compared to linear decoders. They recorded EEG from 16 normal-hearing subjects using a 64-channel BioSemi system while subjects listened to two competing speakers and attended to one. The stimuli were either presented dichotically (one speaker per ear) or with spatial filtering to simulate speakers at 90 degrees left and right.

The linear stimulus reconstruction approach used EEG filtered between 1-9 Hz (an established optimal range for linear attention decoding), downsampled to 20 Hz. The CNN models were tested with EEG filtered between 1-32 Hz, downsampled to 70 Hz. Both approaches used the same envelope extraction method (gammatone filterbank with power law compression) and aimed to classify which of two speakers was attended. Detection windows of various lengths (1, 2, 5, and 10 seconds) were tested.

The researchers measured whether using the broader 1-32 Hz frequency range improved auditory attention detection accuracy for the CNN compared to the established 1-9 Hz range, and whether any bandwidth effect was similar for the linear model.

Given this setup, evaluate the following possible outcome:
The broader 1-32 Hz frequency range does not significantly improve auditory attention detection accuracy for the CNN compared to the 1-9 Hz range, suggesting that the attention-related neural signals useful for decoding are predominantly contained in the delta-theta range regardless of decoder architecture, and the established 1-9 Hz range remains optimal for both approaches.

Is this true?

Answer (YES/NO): NO